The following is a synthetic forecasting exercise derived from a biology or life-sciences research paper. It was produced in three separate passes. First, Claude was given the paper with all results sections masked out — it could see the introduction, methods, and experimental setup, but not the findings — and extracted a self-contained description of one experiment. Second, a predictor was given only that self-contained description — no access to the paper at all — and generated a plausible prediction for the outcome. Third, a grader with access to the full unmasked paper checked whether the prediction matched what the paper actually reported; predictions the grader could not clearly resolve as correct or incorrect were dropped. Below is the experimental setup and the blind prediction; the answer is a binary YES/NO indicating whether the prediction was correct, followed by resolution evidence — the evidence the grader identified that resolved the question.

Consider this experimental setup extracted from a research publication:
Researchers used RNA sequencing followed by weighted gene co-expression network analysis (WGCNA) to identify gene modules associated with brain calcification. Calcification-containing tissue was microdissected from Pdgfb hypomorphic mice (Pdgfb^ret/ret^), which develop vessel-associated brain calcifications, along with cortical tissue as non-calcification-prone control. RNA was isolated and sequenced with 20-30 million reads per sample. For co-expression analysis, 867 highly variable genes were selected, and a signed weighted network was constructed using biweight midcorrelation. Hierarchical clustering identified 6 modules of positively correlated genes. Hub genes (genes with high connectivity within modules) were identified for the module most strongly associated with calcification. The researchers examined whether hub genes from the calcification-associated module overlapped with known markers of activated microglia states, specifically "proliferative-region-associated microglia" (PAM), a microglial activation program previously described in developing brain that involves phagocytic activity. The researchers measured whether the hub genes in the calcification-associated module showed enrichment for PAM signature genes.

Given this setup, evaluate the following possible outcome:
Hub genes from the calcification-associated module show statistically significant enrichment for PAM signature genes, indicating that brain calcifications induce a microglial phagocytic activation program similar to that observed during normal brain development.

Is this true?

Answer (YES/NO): NO